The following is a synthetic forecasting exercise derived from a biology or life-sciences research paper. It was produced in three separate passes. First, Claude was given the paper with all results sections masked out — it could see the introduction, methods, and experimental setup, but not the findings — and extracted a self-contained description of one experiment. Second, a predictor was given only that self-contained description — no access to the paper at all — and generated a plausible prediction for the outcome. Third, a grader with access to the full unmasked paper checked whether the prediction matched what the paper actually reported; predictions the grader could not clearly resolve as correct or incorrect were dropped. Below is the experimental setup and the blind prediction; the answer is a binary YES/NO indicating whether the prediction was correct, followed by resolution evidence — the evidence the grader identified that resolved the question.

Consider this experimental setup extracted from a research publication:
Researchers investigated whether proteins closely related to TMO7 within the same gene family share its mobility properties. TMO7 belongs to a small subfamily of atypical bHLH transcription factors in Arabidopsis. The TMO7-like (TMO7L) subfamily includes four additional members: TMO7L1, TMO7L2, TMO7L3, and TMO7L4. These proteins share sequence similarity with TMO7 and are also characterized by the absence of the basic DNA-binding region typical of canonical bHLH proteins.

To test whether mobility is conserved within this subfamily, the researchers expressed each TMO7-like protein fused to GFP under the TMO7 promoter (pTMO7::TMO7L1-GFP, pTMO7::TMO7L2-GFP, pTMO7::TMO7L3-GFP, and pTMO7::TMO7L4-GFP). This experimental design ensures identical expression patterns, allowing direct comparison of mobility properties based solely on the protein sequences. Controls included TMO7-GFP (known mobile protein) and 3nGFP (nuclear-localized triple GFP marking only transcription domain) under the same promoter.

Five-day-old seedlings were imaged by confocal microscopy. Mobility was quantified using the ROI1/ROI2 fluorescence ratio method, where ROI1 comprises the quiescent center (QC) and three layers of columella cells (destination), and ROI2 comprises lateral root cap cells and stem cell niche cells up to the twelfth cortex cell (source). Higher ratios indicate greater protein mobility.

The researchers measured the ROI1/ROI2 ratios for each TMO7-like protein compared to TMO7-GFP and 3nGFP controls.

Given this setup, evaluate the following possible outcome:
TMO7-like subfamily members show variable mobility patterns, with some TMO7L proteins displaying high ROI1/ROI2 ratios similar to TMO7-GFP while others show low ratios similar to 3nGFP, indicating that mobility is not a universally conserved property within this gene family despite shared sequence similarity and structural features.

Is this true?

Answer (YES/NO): NO